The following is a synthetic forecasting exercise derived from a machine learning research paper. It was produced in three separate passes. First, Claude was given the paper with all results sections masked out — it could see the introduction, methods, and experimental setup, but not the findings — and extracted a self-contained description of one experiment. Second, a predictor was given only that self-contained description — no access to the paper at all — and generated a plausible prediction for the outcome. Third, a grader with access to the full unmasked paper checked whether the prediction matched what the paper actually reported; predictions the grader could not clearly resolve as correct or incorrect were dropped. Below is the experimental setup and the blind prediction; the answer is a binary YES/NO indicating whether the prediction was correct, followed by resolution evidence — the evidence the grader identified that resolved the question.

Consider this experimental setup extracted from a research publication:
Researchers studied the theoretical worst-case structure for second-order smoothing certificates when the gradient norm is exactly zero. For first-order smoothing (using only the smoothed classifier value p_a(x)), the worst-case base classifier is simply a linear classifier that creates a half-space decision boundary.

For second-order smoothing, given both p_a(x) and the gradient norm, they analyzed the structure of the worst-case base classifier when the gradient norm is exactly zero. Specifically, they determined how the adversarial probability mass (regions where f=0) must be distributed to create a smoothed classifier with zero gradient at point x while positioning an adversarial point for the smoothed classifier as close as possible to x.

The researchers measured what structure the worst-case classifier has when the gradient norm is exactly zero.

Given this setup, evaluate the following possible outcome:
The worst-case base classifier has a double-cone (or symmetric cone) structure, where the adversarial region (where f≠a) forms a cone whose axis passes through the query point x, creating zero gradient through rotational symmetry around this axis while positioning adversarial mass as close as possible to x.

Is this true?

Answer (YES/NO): NO